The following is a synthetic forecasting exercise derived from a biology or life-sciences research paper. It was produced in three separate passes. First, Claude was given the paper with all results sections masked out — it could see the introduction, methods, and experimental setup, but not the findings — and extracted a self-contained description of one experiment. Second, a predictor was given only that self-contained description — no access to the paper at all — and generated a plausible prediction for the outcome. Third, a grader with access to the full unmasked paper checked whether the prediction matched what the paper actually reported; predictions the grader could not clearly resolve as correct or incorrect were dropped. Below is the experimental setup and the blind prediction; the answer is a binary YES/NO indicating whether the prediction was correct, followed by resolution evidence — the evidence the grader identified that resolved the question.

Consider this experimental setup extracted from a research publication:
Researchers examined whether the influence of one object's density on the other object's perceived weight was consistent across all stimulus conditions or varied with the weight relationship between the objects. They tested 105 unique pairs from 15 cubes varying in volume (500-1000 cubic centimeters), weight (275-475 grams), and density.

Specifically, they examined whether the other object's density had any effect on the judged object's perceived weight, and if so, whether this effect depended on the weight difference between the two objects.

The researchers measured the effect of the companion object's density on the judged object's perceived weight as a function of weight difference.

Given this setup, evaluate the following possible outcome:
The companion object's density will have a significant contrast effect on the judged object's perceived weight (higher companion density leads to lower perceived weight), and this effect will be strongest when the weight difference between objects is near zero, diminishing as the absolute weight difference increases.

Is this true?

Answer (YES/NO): YES